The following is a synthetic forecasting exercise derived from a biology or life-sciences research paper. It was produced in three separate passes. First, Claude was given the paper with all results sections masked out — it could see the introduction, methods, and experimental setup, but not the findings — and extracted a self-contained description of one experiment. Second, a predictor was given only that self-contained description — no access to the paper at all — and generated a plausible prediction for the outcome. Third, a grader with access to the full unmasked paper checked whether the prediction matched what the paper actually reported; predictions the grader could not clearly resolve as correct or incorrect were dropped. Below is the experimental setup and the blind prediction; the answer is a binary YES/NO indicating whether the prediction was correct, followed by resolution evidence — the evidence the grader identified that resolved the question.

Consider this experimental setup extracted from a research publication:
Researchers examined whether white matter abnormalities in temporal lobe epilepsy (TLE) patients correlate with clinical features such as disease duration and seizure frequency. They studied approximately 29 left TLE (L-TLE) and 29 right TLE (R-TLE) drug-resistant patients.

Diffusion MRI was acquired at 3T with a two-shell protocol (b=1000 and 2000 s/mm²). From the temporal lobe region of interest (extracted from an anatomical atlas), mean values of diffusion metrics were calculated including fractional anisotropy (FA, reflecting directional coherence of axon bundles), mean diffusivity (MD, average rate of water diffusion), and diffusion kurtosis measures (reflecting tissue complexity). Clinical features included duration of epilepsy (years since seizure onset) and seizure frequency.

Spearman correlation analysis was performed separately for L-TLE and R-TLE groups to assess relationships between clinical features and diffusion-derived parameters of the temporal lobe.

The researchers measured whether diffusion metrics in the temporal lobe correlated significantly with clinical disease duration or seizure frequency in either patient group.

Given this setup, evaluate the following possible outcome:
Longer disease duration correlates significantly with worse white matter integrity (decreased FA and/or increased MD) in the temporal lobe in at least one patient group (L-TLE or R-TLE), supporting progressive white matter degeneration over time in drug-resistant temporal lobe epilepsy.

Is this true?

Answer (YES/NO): NO